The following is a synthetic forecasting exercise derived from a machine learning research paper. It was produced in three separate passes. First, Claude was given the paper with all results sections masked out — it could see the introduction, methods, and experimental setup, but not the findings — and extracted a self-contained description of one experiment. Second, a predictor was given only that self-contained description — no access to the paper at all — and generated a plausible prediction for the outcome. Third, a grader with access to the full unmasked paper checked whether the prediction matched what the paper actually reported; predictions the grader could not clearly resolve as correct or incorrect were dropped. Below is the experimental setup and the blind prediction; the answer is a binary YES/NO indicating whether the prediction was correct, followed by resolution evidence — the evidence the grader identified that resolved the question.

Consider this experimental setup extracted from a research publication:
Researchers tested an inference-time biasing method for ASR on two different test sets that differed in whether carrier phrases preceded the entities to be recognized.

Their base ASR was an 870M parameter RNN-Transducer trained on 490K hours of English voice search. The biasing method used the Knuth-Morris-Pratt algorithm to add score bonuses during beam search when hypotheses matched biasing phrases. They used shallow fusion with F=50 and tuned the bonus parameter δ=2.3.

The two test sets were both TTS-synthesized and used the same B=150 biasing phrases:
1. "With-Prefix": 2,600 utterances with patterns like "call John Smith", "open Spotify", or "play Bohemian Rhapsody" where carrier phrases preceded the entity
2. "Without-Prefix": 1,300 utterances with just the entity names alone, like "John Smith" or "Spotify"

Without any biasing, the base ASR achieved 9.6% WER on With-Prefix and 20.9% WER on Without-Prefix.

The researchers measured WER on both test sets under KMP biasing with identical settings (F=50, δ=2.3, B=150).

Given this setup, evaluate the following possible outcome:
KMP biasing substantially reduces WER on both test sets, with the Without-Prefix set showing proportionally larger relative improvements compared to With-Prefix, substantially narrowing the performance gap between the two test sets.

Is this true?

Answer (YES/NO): NO